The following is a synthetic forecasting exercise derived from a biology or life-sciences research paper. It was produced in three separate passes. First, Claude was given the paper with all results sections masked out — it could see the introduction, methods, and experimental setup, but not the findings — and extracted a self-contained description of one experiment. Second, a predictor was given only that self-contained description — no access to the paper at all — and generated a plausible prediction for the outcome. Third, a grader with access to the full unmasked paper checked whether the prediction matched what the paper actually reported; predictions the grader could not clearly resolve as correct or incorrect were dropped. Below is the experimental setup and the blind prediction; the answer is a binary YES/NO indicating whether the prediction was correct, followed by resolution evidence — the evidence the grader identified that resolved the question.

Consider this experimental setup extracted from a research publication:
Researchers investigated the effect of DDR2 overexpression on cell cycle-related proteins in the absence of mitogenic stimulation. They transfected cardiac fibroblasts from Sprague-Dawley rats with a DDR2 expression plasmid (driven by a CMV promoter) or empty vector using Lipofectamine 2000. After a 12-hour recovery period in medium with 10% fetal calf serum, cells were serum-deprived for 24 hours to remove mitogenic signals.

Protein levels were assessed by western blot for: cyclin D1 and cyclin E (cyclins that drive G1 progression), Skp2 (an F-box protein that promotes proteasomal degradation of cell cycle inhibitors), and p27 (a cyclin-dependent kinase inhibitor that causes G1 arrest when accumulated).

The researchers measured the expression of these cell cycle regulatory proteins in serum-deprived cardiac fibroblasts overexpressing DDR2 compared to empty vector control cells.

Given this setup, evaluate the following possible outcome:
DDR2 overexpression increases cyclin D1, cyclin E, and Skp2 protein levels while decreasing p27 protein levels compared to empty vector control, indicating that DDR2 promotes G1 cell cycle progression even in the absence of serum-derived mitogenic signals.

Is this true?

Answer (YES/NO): YES